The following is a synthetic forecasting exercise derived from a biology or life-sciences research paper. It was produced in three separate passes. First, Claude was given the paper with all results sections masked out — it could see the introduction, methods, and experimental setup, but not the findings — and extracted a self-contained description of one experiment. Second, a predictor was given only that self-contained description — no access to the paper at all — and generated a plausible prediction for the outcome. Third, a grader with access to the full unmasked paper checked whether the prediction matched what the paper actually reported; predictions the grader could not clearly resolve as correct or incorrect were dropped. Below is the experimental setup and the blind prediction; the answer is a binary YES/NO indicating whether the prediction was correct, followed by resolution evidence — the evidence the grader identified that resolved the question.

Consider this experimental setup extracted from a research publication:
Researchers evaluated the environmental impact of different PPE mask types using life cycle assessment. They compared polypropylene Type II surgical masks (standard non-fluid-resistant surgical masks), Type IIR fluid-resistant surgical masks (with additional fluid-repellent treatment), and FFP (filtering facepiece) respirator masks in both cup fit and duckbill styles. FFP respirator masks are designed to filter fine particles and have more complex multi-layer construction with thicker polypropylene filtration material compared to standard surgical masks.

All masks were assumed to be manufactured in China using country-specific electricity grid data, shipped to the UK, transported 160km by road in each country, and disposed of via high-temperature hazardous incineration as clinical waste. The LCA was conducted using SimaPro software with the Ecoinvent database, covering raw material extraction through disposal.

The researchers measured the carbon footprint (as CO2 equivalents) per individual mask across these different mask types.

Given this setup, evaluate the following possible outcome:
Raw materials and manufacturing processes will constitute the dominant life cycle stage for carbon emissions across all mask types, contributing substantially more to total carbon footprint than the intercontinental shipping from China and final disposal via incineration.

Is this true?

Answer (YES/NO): NO